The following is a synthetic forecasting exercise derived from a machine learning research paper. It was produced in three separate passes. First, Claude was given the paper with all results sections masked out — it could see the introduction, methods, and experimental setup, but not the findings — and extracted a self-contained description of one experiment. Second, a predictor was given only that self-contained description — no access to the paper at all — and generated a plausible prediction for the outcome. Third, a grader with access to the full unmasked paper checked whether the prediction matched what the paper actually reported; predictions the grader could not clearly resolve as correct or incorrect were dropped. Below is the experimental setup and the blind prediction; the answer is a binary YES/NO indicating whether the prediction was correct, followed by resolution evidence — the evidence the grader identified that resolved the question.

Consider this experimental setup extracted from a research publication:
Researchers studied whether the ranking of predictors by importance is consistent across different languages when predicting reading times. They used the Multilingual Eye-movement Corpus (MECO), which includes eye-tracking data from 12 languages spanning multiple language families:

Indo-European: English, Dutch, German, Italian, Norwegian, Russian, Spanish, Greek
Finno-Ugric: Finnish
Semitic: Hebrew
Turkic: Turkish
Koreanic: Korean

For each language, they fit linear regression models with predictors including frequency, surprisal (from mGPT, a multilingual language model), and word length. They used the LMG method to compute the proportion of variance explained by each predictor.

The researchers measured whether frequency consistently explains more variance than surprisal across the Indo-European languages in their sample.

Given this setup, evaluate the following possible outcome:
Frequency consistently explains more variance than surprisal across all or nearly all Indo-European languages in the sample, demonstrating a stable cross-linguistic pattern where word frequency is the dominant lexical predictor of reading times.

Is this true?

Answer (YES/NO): YES